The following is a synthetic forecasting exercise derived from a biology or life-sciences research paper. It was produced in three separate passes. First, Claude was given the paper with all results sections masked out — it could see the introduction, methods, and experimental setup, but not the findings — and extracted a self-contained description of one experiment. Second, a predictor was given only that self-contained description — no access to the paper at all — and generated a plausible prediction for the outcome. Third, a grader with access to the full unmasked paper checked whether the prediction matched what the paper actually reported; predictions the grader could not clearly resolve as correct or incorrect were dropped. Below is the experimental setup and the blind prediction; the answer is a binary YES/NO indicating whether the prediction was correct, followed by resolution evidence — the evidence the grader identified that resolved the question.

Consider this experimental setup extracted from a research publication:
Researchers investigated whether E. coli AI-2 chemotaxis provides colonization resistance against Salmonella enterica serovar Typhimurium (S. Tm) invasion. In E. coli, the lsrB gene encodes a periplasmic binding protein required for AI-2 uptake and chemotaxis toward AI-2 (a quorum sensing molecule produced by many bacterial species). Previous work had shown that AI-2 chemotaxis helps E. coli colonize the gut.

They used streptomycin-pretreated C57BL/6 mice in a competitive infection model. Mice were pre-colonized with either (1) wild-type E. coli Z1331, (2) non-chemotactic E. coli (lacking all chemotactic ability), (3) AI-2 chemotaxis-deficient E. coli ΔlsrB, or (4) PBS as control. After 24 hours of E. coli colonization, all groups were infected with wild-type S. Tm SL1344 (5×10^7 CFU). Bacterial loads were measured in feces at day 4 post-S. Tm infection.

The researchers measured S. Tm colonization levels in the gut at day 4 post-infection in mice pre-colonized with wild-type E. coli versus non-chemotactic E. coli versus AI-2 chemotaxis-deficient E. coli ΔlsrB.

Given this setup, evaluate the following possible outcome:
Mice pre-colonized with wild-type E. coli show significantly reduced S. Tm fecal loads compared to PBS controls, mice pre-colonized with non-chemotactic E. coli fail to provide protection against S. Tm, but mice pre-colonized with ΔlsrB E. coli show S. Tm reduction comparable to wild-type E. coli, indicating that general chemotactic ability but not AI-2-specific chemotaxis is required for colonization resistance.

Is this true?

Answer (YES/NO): NO